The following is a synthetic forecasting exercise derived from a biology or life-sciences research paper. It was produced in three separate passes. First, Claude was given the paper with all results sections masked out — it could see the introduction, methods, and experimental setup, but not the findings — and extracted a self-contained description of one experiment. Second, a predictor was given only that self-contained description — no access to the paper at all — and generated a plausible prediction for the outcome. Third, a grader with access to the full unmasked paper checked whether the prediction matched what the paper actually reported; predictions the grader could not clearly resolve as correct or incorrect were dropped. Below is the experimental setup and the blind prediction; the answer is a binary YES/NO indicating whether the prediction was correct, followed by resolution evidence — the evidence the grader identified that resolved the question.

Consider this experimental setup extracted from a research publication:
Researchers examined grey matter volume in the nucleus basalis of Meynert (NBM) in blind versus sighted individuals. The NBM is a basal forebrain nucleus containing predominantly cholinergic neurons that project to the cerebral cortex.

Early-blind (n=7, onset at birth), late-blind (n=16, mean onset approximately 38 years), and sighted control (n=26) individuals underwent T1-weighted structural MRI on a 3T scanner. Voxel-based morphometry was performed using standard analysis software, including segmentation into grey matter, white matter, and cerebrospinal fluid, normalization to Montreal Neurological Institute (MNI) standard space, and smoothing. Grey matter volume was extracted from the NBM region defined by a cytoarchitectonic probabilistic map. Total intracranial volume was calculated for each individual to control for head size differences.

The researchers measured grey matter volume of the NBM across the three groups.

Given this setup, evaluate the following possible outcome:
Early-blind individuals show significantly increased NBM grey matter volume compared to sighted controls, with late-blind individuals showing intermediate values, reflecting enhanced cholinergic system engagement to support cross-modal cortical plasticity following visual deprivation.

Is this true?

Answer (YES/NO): NO